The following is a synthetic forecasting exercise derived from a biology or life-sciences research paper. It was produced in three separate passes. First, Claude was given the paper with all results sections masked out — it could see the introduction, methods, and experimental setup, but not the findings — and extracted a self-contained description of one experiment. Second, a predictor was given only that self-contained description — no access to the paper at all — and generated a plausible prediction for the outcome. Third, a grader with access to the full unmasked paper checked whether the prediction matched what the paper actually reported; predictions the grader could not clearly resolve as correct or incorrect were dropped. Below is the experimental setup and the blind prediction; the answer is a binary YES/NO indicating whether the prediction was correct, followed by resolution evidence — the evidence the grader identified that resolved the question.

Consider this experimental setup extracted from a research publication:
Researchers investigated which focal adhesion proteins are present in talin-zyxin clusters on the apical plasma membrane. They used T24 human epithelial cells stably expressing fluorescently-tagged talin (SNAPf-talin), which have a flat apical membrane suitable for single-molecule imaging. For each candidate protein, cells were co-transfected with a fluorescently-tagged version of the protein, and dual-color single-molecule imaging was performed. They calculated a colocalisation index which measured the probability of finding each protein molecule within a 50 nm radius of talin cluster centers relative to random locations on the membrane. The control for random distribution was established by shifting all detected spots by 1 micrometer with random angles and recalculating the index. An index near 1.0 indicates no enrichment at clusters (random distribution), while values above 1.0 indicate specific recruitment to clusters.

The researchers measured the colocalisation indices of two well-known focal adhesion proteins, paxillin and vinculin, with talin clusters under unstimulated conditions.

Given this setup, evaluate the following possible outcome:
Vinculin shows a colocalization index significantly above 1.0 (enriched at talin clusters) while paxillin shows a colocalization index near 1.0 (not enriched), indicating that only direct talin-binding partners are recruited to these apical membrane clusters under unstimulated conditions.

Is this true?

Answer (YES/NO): NO